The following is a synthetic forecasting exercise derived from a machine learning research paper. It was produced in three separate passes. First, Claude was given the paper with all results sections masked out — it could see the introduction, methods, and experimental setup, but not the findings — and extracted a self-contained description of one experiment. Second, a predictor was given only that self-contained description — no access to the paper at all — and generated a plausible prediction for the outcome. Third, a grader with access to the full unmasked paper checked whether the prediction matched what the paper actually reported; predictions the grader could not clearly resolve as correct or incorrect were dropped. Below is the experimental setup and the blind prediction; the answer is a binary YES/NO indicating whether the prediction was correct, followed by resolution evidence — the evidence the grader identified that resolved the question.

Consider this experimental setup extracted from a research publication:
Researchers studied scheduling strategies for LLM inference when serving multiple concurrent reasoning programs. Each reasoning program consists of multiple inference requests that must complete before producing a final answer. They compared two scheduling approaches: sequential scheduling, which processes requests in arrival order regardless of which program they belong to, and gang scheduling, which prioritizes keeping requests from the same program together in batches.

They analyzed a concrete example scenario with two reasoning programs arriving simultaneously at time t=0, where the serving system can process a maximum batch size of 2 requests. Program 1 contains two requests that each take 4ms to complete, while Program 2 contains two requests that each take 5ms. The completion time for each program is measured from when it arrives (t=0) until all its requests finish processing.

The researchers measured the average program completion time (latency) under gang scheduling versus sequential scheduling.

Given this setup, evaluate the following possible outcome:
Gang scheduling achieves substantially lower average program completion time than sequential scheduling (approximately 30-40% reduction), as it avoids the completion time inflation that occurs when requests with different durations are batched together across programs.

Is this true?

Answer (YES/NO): NO